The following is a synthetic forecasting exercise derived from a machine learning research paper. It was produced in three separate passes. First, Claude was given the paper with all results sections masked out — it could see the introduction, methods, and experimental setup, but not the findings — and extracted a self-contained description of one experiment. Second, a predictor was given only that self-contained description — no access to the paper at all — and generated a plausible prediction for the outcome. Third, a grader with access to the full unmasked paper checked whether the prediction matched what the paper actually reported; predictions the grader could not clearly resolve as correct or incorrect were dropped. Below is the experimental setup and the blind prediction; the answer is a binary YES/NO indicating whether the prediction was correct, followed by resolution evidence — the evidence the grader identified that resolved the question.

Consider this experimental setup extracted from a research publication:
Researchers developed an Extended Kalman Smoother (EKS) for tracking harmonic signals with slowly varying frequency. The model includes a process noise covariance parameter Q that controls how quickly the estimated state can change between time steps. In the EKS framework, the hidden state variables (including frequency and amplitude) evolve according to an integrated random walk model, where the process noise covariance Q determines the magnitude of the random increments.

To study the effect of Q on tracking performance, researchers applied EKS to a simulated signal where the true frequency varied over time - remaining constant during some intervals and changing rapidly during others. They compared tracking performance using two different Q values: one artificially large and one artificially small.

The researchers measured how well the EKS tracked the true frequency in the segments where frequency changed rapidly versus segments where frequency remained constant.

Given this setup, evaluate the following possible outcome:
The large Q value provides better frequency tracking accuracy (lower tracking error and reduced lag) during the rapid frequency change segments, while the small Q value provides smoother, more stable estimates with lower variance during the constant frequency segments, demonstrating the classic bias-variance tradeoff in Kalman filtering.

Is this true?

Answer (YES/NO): NO